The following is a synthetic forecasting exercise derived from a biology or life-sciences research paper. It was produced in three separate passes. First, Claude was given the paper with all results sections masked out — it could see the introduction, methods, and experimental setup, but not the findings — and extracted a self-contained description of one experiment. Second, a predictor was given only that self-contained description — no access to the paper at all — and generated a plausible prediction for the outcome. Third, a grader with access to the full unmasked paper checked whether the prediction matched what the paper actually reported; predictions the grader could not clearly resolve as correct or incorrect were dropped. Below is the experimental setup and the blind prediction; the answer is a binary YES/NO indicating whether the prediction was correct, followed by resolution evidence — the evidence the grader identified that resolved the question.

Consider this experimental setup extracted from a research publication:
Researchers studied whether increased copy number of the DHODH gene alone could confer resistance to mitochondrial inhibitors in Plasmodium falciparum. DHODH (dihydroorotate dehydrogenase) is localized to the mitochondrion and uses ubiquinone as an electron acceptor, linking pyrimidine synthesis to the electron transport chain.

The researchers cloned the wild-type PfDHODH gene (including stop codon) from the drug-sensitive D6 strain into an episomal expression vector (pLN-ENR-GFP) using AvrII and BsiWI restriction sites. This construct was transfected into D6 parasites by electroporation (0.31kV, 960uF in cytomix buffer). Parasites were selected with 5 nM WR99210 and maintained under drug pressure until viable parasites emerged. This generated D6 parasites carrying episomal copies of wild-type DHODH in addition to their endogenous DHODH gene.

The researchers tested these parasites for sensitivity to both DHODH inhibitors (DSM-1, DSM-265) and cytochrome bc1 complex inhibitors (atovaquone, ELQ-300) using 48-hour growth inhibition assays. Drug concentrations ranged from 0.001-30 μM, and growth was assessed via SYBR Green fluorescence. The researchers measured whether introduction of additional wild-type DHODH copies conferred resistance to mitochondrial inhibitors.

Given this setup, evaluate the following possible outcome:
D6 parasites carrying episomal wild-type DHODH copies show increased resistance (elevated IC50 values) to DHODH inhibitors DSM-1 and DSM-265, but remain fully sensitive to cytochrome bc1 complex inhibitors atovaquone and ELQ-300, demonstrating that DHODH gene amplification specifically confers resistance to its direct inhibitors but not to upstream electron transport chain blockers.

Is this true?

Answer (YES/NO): NO